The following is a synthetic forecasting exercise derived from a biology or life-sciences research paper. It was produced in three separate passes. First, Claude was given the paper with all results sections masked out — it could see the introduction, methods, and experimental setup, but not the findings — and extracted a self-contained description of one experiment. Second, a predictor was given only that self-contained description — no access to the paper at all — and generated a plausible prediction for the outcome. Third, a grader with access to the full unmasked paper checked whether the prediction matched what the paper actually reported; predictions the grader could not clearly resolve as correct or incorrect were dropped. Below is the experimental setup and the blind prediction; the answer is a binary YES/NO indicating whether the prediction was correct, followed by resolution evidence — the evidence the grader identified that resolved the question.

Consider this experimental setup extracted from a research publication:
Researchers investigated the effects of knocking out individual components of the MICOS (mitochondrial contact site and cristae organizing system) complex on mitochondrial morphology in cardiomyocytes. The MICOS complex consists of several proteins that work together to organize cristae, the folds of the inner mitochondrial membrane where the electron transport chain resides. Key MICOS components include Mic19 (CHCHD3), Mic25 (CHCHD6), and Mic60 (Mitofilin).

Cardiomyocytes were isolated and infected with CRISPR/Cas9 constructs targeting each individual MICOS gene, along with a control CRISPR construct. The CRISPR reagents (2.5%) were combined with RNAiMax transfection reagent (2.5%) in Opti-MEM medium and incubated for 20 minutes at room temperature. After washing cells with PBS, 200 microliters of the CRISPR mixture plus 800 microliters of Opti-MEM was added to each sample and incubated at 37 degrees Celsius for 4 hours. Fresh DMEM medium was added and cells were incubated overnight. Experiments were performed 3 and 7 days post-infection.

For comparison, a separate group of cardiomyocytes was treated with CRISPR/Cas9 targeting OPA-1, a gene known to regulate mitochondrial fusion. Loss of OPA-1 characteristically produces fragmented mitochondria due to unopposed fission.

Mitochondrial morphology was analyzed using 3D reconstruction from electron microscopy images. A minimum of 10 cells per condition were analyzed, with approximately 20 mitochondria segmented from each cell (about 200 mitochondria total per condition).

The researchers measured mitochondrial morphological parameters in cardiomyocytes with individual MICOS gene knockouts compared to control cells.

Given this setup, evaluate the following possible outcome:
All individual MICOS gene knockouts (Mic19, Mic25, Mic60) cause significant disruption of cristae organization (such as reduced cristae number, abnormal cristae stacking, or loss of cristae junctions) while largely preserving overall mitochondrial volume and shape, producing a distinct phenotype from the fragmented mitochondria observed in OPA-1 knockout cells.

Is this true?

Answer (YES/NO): NO